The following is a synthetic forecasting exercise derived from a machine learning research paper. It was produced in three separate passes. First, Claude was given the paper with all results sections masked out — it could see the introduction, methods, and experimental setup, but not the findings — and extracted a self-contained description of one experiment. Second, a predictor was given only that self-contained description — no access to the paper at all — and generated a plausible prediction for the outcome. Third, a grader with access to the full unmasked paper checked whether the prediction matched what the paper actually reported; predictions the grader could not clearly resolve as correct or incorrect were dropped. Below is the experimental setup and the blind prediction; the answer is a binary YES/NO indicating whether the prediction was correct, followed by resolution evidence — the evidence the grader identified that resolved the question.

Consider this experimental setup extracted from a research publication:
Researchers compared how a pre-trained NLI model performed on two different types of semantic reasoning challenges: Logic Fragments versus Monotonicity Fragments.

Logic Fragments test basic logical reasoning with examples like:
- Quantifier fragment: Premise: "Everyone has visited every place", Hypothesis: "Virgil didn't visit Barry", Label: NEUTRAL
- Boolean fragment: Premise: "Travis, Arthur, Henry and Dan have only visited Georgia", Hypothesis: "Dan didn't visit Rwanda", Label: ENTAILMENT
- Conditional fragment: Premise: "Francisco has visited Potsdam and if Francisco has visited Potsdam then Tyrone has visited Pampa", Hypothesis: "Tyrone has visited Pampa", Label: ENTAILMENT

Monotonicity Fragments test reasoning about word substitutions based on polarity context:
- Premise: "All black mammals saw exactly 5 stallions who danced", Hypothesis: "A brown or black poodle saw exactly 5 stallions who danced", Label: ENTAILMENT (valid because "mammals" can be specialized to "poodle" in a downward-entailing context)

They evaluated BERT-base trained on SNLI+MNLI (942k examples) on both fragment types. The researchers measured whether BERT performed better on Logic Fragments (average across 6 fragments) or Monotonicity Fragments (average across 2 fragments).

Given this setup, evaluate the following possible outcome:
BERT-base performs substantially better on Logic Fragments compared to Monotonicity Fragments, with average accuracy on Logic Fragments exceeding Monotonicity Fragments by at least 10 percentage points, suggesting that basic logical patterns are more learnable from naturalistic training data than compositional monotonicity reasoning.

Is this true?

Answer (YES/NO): NO